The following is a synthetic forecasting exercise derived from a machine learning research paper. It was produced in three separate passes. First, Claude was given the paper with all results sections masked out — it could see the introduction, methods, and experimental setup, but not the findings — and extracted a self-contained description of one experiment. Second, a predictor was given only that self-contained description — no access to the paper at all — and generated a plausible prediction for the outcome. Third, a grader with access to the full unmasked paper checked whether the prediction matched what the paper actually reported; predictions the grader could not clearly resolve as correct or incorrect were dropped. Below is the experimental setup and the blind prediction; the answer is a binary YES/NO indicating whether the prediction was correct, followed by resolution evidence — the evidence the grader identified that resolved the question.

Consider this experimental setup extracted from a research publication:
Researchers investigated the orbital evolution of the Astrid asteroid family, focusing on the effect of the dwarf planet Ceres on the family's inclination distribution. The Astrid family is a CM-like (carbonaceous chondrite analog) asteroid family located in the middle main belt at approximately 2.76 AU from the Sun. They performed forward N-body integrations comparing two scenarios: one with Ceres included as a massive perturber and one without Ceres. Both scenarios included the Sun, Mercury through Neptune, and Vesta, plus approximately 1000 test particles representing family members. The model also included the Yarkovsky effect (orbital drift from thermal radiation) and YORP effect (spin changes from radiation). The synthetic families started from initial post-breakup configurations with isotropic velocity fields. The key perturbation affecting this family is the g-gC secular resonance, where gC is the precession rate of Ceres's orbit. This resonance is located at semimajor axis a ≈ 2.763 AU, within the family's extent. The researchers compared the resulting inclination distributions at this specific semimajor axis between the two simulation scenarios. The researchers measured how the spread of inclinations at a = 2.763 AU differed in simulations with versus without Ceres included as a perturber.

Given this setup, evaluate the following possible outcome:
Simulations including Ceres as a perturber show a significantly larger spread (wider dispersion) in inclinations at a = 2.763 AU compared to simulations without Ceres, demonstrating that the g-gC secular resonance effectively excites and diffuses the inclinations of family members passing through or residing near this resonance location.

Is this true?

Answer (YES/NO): YES